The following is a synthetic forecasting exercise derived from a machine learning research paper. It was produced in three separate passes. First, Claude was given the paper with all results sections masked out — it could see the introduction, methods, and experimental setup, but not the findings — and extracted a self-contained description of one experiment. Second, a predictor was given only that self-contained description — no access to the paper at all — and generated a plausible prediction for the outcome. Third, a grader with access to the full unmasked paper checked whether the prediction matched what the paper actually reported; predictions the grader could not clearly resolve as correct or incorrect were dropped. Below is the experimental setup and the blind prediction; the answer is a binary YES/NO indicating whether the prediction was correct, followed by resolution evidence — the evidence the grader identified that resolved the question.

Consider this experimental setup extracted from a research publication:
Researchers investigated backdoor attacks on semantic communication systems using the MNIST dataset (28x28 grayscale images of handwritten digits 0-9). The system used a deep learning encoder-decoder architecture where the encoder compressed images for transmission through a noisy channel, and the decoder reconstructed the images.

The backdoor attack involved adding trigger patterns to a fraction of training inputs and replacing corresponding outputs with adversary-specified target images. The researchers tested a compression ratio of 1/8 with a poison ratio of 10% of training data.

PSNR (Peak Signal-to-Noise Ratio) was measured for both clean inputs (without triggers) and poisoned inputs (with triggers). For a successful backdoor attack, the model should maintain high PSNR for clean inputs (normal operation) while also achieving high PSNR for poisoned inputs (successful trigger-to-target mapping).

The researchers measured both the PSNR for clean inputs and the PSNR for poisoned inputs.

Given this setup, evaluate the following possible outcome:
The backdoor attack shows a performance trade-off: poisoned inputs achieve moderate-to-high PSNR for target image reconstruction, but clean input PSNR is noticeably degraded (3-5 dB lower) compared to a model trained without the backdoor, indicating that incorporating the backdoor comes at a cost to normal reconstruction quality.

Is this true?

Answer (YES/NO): NO